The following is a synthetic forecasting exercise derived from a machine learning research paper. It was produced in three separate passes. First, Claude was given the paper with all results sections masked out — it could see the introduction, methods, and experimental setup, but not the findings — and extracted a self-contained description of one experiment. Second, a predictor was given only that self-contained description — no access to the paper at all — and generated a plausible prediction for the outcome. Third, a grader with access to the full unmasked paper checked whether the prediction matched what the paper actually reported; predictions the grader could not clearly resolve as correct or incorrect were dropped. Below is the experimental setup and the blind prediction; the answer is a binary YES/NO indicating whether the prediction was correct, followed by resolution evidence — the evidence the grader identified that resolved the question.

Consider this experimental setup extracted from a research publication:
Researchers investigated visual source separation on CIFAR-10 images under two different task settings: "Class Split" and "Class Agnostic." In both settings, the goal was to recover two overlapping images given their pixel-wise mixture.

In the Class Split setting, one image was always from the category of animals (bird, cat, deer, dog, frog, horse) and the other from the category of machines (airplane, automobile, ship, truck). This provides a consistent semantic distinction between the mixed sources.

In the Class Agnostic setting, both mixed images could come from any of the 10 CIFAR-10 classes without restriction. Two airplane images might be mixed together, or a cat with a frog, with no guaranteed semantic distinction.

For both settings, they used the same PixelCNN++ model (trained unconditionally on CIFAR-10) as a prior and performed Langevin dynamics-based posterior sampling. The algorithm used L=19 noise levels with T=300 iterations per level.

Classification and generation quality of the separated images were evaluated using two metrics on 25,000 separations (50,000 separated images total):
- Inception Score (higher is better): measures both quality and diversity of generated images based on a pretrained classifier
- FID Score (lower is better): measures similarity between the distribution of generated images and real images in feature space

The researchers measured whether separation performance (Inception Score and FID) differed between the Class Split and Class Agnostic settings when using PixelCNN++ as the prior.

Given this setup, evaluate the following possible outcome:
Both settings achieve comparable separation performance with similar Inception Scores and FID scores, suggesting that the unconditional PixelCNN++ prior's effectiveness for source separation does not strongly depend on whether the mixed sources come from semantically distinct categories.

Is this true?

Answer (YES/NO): YES